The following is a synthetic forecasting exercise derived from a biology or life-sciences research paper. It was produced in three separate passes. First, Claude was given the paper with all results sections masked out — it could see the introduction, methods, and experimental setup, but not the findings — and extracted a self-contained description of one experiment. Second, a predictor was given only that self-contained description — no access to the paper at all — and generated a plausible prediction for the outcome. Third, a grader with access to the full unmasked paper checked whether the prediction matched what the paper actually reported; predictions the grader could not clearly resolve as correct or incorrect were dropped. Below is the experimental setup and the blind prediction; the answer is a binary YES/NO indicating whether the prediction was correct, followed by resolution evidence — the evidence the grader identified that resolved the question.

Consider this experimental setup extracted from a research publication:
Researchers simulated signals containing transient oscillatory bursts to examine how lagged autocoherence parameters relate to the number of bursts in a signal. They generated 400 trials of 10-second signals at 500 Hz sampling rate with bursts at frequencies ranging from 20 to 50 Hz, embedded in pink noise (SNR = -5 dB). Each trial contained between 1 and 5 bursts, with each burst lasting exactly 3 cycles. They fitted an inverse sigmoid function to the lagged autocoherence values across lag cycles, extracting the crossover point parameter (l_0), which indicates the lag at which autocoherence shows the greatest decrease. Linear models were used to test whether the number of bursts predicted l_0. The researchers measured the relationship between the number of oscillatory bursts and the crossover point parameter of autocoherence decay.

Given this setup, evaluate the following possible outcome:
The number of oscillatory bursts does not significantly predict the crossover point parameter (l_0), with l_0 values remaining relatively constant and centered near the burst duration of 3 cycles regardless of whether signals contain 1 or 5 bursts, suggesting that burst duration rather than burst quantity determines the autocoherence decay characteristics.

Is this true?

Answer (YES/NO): YES